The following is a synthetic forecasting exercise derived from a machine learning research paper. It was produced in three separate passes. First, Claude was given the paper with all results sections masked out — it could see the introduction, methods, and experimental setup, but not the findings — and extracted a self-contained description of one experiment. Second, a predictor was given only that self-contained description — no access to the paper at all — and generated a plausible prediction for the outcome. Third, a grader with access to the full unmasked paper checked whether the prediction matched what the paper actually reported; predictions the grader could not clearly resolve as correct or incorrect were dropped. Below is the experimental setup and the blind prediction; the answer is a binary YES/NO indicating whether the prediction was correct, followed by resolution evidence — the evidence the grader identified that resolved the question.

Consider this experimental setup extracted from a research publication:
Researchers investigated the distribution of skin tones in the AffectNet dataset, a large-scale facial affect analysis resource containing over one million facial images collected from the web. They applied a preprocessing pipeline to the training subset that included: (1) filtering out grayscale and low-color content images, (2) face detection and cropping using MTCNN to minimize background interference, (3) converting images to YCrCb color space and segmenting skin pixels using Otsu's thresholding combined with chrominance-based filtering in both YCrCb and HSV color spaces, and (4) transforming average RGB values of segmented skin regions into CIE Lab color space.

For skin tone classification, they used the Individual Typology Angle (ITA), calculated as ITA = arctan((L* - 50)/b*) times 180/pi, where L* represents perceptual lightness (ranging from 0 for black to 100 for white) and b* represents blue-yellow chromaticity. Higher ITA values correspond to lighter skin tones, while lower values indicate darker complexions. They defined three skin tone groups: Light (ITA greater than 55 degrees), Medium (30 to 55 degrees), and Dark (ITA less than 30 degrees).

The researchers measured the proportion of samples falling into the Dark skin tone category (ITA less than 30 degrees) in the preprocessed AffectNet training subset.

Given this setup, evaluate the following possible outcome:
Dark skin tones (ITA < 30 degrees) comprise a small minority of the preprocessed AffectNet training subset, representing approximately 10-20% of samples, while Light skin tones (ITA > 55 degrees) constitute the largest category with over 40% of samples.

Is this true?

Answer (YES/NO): NO